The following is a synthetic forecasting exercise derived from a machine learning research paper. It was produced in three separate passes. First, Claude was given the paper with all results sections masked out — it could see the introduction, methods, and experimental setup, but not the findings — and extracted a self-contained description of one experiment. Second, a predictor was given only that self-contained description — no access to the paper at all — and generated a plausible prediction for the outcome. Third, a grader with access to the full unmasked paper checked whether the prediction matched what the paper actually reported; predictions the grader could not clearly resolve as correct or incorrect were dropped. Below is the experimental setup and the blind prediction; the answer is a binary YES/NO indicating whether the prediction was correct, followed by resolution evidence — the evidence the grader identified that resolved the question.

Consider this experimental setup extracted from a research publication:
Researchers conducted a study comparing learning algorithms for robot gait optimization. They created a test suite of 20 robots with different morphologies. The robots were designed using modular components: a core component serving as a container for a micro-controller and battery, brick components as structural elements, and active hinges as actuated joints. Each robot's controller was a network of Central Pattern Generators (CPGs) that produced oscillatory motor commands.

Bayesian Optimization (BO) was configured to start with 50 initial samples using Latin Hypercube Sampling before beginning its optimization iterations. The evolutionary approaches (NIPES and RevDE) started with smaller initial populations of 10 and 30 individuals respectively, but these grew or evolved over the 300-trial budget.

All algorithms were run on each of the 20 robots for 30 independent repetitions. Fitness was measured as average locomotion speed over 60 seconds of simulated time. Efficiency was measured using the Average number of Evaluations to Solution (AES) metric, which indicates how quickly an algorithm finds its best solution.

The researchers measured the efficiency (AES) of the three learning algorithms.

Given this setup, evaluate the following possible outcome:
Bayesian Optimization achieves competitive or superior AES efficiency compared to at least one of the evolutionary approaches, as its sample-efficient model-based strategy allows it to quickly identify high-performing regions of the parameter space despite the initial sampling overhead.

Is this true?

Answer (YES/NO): YES